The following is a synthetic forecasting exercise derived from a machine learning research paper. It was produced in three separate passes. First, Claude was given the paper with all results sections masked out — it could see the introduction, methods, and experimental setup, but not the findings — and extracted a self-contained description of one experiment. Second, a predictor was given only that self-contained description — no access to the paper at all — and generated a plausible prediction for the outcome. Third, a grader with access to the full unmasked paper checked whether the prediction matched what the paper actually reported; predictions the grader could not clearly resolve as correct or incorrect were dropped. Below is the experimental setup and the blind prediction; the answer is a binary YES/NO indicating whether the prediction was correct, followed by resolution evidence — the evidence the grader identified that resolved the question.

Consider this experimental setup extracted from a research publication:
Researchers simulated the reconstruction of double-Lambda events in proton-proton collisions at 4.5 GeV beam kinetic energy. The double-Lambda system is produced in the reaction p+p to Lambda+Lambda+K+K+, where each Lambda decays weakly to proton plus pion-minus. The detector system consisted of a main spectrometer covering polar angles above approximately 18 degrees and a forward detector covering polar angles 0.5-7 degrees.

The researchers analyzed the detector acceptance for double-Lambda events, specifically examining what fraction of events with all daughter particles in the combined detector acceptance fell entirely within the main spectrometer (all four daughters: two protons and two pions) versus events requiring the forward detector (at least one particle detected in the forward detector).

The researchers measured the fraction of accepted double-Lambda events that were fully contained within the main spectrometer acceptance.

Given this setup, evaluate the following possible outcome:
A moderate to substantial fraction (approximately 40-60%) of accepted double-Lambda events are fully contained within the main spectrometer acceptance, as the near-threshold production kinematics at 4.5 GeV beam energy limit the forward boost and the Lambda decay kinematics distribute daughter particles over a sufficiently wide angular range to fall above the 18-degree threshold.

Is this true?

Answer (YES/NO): NO